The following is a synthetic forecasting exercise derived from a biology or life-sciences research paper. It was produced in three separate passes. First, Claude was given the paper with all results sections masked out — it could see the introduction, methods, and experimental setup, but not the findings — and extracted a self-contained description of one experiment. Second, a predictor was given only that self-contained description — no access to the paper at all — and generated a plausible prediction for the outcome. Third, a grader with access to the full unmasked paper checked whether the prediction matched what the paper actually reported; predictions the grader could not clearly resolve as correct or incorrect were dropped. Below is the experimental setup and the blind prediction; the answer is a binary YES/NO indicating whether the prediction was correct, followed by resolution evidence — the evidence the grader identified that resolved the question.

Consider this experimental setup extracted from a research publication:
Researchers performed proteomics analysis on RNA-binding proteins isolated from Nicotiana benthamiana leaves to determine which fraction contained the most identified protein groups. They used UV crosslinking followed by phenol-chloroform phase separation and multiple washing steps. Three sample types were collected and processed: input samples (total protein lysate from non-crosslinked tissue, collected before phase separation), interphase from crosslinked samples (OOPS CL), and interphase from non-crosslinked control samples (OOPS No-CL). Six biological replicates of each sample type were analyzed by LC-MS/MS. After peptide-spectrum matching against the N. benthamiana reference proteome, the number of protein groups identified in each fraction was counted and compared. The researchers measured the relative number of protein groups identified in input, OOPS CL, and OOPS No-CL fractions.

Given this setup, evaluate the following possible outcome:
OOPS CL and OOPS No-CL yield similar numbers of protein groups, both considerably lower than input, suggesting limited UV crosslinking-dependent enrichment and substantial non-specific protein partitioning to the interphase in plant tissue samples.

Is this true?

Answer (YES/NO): NO